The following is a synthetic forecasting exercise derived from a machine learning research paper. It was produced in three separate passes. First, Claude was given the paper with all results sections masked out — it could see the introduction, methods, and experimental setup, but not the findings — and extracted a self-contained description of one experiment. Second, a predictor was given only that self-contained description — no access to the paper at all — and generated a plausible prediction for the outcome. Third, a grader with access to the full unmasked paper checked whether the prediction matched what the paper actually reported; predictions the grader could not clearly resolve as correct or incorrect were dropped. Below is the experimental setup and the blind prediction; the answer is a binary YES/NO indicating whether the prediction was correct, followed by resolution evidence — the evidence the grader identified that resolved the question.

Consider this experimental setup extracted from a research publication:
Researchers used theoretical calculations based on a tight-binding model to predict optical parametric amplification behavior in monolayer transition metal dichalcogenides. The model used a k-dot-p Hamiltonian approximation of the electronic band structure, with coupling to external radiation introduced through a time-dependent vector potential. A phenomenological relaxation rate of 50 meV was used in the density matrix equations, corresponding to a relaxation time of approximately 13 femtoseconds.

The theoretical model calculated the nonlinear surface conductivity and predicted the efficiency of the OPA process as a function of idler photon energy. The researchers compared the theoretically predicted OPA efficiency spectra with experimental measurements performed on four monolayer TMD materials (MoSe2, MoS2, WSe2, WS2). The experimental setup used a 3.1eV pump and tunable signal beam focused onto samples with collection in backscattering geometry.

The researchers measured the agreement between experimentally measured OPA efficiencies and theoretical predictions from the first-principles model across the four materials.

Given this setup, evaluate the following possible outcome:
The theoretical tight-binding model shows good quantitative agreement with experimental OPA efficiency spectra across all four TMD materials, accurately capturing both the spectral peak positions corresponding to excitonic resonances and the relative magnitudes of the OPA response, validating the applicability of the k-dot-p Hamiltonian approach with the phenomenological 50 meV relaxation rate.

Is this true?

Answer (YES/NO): NO